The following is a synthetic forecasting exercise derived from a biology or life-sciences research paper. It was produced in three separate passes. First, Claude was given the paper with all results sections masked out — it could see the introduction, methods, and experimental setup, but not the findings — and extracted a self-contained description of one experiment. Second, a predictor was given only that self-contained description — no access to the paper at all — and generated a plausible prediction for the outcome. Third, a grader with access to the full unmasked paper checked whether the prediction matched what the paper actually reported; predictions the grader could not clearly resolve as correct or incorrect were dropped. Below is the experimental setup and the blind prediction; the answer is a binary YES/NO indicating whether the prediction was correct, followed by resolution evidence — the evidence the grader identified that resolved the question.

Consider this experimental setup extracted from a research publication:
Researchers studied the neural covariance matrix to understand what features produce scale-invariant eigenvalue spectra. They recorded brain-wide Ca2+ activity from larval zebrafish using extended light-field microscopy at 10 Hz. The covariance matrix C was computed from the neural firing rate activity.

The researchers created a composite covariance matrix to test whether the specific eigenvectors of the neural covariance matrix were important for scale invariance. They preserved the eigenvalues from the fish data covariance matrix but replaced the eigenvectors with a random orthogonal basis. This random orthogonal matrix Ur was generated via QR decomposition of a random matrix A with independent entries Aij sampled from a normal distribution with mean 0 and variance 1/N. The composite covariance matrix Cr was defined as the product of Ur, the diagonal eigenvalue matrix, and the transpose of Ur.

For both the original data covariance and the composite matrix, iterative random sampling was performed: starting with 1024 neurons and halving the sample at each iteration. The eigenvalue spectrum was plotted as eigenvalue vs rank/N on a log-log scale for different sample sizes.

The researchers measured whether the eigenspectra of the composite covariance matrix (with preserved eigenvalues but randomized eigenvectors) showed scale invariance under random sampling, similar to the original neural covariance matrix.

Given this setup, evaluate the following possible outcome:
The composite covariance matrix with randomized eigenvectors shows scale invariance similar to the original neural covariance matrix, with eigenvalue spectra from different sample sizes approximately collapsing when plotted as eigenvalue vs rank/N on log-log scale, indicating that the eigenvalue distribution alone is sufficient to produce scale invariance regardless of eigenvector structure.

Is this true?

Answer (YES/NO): NO